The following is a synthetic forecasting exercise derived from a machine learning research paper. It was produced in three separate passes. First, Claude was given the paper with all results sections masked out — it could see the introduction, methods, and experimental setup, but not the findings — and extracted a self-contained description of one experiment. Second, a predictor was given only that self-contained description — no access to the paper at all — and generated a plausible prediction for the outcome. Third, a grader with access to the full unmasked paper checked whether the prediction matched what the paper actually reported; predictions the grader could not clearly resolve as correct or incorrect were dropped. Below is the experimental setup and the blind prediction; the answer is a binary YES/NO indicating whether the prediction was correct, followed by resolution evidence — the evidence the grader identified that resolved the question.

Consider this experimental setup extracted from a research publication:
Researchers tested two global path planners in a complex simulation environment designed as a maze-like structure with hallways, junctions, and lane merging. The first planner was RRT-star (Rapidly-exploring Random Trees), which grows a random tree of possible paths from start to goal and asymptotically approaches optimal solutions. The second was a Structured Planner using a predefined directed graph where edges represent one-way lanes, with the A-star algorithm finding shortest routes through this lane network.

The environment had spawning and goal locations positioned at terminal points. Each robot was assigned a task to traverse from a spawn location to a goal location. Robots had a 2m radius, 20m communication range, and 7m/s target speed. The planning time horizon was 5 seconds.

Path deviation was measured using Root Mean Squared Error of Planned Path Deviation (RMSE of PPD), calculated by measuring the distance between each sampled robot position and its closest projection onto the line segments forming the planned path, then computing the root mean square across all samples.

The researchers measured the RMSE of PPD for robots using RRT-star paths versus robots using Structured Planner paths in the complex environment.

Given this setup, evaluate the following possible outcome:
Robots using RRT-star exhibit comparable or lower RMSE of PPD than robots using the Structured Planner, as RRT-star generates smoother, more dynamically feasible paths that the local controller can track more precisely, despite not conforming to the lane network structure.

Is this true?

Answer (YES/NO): NO